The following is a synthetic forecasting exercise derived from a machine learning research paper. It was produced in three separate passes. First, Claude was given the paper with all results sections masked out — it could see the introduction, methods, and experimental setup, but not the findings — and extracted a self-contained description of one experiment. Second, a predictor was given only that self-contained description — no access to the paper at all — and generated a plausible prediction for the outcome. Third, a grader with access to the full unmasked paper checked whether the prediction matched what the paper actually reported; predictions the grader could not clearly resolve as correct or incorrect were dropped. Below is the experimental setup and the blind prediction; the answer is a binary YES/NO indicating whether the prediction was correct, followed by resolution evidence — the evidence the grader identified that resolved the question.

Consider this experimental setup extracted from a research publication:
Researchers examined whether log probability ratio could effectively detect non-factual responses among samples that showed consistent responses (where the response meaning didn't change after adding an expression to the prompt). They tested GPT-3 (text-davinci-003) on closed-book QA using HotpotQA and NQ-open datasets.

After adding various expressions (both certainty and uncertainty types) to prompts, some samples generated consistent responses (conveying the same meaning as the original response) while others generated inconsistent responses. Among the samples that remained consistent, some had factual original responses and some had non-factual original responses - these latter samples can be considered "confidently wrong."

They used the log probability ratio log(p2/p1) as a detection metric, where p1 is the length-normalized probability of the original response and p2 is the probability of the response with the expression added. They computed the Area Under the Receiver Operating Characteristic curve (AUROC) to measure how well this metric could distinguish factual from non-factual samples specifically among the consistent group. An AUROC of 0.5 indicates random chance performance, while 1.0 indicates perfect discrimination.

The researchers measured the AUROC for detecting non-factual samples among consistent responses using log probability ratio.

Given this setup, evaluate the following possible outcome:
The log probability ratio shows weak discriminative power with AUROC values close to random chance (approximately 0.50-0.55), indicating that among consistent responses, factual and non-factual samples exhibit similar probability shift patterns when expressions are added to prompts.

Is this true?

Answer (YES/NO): YES